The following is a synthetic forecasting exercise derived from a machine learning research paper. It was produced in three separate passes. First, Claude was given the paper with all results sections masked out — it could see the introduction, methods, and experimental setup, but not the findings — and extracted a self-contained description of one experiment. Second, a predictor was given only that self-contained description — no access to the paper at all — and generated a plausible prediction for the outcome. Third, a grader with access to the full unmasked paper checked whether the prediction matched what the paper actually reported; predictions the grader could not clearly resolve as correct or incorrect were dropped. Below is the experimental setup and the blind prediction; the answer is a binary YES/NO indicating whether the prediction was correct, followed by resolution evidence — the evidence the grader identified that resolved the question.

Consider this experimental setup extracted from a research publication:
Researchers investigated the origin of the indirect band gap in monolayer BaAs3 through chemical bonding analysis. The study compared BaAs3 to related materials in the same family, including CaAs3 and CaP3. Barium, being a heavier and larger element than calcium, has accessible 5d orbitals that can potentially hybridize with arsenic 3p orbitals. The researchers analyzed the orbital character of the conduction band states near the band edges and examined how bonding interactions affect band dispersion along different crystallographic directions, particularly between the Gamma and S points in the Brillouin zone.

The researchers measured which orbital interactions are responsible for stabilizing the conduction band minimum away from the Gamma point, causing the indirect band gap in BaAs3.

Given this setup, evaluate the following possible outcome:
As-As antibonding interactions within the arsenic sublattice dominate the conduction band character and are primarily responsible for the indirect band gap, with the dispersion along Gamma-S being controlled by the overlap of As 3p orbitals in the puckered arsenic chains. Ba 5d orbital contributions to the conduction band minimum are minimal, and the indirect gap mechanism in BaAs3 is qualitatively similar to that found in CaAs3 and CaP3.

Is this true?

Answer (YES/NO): NO